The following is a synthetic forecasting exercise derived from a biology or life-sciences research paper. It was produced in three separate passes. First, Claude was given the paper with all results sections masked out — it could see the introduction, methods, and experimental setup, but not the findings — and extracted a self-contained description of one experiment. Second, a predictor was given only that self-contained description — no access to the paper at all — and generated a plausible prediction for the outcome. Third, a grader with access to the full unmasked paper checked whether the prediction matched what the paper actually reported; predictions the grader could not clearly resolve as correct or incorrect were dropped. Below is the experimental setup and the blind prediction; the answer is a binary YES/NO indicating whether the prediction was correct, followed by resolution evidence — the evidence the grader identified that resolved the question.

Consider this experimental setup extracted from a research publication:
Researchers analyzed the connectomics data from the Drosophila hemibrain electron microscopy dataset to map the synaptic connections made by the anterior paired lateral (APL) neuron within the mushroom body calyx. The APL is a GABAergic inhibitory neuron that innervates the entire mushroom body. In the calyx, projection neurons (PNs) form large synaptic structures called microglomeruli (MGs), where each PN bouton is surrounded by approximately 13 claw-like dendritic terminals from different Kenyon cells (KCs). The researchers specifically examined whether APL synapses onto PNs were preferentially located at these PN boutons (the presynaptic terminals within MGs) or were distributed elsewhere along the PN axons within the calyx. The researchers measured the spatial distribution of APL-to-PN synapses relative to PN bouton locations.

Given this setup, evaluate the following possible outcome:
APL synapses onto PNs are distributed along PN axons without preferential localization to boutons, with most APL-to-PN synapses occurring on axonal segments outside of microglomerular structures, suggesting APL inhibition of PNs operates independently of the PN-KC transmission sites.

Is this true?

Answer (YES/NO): NO